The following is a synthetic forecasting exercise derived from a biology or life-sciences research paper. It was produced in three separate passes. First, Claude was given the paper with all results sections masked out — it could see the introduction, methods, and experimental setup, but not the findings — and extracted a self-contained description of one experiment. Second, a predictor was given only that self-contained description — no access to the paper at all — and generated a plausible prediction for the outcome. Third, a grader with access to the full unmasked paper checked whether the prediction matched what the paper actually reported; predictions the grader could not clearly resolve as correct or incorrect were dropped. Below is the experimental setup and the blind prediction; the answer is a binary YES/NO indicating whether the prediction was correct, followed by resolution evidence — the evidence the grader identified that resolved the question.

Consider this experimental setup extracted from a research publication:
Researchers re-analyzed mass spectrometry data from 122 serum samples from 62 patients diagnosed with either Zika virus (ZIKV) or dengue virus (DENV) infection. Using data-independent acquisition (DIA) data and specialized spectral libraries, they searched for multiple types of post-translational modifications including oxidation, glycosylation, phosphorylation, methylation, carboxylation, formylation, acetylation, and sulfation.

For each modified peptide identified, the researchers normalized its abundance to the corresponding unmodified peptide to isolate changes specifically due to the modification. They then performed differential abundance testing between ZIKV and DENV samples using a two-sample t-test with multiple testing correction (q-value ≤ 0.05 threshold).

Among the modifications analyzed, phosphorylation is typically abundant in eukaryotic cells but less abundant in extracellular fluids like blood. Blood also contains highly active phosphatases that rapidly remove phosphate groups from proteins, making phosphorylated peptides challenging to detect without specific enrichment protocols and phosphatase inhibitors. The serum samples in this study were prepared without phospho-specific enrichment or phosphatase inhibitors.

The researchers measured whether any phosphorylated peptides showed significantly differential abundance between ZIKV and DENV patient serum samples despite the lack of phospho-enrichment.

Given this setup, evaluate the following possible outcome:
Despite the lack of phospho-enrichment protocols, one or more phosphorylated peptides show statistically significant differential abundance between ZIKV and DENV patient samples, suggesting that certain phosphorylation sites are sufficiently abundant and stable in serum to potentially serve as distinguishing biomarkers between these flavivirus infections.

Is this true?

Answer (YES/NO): YES